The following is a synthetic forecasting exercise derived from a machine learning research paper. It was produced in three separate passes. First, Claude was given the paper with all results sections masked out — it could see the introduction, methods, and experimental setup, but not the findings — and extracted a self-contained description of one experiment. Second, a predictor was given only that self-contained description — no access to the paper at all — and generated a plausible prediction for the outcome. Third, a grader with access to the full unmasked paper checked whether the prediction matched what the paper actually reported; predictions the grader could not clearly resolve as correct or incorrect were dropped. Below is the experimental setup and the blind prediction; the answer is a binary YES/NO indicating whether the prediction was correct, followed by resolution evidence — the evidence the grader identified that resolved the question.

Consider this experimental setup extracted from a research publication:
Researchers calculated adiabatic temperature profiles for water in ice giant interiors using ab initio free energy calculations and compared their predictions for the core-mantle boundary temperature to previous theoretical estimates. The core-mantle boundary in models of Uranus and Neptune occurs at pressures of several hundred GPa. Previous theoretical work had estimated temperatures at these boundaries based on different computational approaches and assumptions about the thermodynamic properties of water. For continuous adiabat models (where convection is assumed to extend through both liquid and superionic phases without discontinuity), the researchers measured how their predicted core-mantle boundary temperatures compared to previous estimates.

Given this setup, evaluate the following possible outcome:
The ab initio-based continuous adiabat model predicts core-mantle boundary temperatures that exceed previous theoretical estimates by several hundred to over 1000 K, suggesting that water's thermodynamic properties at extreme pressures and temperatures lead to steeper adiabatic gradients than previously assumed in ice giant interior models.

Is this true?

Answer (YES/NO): NO